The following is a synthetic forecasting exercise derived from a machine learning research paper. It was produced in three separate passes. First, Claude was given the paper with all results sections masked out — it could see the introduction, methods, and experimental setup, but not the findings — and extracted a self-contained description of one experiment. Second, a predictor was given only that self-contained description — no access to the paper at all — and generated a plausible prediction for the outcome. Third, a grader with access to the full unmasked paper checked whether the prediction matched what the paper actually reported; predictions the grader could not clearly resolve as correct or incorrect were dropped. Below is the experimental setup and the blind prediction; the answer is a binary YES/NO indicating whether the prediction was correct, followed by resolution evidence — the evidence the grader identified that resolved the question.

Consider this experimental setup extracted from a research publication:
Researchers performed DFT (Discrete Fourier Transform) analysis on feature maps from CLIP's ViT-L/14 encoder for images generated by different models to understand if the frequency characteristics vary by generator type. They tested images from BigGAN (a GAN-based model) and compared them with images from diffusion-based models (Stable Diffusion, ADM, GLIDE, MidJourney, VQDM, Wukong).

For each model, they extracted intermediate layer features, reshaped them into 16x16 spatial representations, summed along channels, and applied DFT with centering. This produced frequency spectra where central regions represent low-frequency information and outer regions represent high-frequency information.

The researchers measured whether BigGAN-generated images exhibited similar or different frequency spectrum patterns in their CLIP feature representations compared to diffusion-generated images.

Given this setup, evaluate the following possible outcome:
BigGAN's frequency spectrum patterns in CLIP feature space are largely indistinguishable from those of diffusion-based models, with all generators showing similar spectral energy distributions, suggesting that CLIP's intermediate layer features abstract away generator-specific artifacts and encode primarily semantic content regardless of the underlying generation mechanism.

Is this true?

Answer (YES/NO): NO